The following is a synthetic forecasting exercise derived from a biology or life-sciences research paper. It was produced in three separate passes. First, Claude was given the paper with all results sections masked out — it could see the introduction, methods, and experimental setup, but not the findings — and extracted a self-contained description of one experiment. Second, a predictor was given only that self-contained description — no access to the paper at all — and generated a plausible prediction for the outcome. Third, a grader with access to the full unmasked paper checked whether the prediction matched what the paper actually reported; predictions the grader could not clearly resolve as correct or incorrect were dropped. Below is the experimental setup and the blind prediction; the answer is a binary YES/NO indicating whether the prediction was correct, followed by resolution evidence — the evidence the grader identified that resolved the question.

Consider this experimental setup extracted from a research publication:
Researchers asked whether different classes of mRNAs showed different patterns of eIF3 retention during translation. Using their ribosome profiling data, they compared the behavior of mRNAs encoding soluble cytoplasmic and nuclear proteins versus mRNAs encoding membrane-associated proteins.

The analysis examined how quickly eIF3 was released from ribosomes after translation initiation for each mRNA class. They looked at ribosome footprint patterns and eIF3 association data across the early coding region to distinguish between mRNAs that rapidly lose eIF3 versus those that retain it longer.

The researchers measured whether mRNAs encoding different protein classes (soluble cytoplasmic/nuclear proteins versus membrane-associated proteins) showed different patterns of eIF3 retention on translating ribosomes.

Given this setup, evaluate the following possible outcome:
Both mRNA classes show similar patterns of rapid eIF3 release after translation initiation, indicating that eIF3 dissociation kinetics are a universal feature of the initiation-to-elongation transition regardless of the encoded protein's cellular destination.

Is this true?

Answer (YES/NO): NO